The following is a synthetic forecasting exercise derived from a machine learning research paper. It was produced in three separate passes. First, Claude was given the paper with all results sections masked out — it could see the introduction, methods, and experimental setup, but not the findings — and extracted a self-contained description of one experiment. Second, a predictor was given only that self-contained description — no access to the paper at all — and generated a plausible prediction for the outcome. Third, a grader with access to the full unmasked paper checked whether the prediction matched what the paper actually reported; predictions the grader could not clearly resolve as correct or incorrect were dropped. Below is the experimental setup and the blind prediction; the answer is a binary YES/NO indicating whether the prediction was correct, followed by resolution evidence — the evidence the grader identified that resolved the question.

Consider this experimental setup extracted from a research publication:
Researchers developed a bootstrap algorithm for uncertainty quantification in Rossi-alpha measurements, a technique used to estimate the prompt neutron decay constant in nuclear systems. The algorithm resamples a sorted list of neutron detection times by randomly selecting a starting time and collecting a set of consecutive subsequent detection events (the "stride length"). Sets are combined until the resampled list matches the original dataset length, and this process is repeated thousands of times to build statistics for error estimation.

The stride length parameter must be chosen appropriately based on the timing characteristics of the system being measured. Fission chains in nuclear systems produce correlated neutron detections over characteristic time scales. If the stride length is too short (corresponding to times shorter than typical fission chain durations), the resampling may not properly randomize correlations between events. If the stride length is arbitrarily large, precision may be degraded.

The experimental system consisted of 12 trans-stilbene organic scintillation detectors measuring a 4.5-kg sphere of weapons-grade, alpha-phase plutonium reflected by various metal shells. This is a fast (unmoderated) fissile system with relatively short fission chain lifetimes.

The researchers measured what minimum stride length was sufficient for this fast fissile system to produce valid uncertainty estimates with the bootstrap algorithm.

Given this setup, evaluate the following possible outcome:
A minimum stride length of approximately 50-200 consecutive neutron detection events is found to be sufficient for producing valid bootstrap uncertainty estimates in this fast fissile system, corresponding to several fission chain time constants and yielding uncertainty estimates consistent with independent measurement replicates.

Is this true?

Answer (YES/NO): NO